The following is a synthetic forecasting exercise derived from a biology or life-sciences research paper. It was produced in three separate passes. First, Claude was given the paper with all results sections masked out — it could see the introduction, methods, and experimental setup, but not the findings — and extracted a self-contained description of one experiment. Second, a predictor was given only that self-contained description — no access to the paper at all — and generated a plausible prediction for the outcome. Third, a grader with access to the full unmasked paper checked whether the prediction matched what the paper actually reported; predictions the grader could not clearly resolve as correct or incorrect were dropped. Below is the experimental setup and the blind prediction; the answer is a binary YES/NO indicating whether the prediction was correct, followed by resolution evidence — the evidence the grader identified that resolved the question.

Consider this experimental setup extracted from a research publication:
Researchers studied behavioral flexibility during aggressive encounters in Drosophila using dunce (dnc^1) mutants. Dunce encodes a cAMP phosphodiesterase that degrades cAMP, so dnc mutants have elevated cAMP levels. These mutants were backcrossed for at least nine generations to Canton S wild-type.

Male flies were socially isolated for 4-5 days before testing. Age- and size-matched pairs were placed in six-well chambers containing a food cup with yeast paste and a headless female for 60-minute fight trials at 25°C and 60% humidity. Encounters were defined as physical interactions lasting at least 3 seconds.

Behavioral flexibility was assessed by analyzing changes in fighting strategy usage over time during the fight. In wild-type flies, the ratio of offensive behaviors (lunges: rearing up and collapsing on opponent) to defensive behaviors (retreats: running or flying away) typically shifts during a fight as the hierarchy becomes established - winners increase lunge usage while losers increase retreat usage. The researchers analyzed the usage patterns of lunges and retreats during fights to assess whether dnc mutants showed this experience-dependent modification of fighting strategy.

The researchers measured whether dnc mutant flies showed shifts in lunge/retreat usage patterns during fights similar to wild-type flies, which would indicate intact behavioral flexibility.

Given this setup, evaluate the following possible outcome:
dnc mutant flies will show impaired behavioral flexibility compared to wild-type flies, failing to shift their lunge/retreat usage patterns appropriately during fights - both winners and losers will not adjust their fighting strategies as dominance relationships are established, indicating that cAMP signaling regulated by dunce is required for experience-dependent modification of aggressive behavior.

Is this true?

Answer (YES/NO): YES